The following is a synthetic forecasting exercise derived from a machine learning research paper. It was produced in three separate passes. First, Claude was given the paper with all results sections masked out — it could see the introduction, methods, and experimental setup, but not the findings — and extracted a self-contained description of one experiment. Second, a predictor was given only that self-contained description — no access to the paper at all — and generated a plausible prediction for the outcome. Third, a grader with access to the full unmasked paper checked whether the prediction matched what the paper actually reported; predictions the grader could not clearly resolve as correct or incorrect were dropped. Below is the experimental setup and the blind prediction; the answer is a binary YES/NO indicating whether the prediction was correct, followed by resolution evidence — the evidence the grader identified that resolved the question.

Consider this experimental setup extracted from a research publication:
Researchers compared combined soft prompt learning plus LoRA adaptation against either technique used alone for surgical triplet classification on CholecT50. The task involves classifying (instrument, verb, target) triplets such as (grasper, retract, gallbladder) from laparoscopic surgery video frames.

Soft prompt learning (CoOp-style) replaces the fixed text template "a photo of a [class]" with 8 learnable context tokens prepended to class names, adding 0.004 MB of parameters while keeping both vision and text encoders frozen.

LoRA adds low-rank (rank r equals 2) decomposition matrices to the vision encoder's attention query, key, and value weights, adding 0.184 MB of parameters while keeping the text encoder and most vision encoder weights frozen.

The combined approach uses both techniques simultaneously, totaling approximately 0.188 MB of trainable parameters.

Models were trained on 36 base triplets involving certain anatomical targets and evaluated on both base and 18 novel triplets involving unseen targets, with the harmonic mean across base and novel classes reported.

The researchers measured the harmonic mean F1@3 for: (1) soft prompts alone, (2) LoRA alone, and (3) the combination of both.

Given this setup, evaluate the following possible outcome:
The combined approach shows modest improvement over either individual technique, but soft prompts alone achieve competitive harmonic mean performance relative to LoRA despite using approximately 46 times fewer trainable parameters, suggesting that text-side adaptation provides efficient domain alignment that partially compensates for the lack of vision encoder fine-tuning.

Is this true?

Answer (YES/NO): NO